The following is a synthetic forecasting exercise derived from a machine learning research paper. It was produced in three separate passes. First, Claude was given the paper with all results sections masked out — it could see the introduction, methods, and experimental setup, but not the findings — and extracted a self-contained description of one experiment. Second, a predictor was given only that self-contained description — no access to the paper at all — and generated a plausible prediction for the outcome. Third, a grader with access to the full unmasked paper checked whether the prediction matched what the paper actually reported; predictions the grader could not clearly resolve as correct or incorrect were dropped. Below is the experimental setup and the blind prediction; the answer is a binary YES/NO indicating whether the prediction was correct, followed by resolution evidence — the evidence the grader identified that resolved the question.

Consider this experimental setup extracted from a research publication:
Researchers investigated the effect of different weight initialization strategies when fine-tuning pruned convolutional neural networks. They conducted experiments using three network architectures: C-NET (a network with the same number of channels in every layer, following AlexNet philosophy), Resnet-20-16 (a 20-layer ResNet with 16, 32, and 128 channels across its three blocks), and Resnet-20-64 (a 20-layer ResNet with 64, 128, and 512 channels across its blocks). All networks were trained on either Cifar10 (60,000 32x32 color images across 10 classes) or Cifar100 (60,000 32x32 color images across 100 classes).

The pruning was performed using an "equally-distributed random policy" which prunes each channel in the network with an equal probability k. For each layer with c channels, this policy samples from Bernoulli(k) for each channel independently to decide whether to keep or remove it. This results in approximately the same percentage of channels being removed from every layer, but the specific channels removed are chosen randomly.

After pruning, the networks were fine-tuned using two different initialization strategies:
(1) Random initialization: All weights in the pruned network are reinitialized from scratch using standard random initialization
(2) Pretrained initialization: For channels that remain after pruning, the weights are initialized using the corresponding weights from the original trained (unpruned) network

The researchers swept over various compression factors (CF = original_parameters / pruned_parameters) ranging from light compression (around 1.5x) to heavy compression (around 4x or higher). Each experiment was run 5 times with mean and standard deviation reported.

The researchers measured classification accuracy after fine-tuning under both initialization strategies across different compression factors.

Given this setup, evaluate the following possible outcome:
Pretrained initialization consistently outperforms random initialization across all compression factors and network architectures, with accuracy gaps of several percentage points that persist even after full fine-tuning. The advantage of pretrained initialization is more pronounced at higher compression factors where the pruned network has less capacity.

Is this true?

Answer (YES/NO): NO